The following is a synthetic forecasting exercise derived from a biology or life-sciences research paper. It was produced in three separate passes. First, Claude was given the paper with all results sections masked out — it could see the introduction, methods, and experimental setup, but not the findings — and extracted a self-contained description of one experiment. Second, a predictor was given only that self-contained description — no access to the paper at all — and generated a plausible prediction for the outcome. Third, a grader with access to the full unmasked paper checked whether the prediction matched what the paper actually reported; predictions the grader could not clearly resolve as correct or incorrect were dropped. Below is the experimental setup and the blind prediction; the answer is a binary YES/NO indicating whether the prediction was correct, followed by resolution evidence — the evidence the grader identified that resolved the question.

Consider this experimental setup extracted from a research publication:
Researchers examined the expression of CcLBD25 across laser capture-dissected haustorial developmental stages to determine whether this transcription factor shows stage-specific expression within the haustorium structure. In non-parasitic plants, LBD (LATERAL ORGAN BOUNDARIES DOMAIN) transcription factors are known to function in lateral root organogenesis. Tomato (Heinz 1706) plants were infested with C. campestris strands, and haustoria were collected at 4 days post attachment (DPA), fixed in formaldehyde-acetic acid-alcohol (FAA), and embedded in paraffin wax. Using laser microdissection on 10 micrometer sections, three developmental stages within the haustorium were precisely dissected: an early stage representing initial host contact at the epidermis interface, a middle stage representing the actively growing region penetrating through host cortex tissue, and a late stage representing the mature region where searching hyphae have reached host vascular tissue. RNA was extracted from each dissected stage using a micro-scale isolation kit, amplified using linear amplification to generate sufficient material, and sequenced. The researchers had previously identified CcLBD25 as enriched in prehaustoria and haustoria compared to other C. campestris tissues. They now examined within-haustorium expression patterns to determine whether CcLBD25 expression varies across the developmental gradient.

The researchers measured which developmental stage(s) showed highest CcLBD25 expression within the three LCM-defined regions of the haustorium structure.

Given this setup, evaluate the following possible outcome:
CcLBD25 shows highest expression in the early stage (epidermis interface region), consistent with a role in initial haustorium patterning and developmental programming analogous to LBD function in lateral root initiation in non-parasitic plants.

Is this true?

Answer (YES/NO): NO